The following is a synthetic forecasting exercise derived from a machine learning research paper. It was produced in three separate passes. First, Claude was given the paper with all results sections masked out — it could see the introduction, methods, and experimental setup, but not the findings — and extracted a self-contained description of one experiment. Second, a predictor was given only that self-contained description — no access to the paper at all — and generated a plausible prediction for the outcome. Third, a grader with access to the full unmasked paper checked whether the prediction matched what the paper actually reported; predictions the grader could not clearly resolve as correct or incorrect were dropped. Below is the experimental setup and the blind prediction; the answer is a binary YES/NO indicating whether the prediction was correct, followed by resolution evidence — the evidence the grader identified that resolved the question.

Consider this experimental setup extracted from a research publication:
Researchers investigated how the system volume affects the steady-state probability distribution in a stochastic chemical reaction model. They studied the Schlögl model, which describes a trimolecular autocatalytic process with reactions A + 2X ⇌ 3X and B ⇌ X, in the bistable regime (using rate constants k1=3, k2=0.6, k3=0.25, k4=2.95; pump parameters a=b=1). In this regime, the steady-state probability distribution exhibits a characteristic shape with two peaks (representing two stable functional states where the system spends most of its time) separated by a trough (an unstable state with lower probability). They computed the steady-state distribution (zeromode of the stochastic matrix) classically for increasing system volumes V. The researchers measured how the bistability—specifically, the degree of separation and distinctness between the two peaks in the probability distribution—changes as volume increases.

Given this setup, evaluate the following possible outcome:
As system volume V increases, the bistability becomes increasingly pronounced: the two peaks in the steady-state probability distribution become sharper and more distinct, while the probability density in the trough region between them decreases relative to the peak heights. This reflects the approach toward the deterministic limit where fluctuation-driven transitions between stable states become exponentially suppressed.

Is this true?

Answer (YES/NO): YES